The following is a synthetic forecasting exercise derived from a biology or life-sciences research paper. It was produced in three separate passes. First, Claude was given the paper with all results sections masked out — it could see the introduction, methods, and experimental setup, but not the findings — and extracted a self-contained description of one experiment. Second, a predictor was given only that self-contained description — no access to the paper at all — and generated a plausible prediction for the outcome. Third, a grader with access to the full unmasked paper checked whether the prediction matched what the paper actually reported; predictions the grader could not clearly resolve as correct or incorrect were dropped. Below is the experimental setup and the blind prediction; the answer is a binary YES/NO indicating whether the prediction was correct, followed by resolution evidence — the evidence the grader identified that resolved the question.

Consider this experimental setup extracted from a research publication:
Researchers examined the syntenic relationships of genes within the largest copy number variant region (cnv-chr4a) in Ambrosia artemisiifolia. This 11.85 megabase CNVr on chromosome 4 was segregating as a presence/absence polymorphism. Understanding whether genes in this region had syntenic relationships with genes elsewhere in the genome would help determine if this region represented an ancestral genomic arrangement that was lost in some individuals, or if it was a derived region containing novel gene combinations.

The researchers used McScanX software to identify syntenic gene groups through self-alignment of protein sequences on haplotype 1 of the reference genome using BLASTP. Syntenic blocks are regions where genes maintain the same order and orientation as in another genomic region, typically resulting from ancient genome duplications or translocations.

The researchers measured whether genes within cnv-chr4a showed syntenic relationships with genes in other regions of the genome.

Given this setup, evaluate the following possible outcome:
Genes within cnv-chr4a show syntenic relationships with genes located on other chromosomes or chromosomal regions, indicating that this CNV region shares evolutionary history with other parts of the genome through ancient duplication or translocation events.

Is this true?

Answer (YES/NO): YES